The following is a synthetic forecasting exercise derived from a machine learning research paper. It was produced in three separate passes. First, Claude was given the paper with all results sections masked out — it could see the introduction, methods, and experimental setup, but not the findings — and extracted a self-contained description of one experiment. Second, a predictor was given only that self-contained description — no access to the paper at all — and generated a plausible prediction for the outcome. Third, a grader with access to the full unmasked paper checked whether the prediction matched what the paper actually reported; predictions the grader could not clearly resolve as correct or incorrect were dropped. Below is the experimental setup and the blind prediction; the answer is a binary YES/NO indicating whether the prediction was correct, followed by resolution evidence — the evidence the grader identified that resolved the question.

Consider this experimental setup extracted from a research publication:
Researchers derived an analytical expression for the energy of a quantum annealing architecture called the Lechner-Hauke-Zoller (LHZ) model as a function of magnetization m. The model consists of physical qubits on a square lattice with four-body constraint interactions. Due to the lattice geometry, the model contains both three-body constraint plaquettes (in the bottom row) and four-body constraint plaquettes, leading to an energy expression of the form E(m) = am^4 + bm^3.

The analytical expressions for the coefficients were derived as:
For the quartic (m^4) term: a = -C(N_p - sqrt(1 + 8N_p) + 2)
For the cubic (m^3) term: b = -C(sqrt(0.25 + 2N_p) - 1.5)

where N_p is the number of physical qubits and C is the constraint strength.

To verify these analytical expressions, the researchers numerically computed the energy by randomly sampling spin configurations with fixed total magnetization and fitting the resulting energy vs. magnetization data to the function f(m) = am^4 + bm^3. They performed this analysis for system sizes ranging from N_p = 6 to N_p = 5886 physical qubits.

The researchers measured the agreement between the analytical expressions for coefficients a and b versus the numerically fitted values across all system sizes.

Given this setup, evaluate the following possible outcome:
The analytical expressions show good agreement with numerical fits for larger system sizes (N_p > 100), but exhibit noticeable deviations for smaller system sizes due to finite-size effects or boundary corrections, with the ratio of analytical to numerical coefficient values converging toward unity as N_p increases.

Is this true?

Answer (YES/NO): NO